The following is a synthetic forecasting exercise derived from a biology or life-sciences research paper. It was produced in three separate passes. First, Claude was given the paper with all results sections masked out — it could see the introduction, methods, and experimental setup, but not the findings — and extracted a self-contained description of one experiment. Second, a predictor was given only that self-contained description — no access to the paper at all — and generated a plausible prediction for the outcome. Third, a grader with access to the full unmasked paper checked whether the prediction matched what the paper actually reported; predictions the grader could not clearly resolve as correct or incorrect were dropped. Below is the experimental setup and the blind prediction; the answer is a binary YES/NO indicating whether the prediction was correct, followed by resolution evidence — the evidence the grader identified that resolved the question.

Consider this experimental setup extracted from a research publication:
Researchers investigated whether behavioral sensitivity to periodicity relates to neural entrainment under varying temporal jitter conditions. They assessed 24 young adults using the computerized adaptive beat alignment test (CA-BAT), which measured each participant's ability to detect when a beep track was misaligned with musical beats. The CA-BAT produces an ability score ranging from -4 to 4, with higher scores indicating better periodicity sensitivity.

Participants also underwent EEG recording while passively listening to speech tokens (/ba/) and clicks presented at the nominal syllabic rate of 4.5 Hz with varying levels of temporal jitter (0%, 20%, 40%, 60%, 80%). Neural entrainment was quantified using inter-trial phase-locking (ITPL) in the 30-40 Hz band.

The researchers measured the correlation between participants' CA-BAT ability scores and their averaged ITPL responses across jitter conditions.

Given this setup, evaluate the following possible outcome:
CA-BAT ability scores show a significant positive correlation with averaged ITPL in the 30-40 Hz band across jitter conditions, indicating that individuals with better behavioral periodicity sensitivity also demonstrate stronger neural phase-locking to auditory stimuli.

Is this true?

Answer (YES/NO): NO